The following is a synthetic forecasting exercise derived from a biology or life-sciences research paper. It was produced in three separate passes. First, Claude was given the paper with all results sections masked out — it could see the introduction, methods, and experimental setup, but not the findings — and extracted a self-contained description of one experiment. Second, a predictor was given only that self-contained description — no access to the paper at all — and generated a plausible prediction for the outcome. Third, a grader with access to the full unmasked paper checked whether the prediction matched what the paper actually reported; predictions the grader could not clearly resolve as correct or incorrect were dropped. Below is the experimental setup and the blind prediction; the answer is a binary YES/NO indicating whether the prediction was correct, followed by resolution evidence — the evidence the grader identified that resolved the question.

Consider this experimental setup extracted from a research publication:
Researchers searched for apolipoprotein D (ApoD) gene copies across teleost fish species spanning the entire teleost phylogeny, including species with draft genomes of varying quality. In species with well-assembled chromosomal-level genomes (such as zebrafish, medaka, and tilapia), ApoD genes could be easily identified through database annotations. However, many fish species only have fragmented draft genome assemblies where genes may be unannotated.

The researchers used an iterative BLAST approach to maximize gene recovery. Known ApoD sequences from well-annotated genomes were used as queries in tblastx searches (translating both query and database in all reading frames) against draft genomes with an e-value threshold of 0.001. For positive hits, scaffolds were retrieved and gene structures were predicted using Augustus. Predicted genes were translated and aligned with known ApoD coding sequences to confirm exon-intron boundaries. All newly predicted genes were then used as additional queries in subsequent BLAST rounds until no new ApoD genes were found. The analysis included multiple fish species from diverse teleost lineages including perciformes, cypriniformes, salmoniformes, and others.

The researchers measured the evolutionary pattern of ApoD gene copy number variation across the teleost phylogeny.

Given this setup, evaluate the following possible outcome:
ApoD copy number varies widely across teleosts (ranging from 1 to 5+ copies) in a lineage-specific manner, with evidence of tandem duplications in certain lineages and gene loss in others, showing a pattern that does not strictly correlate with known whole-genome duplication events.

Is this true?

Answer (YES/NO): YES